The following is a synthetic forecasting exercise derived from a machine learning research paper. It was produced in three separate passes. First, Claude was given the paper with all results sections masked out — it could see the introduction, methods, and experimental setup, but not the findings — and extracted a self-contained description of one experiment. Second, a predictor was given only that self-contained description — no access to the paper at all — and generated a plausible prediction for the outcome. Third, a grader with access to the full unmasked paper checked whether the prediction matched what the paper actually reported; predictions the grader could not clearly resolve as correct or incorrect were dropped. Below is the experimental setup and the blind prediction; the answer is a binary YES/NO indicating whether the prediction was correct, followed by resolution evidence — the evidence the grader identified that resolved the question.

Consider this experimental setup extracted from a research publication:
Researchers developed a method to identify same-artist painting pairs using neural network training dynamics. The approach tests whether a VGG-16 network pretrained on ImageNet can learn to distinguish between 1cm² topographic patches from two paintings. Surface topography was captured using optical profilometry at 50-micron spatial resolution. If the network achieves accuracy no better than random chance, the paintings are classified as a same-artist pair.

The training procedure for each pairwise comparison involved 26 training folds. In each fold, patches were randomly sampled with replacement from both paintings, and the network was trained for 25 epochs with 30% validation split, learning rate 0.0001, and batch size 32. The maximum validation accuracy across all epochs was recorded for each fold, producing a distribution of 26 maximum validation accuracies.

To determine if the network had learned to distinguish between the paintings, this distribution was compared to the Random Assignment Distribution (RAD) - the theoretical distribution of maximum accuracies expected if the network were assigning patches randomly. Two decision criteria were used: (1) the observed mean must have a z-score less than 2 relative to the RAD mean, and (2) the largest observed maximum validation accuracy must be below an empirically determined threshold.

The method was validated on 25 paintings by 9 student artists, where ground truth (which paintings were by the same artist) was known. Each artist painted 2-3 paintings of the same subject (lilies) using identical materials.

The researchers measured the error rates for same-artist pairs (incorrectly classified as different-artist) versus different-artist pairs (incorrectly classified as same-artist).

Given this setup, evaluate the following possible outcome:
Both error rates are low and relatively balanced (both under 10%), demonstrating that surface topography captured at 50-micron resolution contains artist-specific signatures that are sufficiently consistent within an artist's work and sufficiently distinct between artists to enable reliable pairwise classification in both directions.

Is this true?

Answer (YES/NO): NO